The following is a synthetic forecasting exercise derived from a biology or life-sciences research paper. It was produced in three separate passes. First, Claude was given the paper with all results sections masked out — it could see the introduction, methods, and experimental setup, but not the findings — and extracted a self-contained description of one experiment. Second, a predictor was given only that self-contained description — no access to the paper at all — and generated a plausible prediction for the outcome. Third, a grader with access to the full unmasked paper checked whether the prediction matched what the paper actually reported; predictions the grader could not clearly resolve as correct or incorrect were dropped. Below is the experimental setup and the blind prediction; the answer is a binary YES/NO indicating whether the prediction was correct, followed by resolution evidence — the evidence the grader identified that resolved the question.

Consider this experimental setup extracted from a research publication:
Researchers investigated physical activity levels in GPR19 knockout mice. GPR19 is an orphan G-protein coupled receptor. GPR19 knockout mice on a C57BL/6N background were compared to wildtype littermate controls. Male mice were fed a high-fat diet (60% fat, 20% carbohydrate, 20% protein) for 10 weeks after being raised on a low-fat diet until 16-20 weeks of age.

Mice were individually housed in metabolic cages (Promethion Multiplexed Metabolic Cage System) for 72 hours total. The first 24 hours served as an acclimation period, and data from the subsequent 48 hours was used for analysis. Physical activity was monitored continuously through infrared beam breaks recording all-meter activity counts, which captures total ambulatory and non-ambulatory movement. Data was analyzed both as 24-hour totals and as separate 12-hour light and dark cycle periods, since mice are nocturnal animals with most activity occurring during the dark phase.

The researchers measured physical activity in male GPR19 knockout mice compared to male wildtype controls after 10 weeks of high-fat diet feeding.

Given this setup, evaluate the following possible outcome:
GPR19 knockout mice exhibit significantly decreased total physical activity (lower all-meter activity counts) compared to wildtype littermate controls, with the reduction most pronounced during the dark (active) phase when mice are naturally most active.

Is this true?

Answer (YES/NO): NO